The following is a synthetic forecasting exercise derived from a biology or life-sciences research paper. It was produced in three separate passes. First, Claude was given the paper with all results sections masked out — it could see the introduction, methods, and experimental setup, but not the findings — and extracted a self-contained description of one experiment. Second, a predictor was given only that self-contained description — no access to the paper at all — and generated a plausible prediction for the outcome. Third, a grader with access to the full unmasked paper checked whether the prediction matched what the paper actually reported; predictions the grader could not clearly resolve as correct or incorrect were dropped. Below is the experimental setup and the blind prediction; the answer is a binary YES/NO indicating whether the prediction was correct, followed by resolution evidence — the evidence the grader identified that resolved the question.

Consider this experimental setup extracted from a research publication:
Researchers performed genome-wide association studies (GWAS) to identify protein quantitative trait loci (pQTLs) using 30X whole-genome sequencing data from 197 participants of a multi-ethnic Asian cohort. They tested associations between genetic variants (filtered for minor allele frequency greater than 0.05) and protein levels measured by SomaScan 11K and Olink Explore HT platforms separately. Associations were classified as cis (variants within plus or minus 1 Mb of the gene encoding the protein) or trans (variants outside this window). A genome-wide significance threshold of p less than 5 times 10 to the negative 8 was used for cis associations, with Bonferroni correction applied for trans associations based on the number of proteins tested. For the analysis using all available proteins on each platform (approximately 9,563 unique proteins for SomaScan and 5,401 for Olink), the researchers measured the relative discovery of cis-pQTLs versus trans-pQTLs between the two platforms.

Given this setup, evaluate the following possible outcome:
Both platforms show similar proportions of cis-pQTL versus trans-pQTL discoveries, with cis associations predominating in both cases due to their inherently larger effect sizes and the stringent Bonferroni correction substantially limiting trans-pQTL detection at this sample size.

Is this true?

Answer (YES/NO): NO